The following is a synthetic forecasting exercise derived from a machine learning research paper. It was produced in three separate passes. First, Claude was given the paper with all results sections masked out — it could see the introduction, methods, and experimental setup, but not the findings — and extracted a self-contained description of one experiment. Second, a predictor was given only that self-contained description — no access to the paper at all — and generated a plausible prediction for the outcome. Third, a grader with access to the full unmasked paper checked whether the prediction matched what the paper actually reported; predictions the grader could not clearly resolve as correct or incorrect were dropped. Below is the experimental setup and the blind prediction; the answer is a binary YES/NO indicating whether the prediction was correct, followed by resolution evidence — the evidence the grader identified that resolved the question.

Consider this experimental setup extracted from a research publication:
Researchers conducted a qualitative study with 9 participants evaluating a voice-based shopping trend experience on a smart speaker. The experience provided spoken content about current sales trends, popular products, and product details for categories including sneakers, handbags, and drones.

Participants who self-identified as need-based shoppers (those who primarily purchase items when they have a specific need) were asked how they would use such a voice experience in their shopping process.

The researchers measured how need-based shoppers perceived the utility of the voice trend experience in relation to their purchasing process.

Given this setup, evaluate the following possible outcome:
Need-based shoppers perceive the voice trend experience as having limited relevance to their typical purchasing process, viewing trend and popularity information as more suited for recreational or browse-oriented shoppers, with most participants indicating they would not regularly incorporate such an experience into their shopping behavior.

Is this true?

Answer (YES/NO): NO